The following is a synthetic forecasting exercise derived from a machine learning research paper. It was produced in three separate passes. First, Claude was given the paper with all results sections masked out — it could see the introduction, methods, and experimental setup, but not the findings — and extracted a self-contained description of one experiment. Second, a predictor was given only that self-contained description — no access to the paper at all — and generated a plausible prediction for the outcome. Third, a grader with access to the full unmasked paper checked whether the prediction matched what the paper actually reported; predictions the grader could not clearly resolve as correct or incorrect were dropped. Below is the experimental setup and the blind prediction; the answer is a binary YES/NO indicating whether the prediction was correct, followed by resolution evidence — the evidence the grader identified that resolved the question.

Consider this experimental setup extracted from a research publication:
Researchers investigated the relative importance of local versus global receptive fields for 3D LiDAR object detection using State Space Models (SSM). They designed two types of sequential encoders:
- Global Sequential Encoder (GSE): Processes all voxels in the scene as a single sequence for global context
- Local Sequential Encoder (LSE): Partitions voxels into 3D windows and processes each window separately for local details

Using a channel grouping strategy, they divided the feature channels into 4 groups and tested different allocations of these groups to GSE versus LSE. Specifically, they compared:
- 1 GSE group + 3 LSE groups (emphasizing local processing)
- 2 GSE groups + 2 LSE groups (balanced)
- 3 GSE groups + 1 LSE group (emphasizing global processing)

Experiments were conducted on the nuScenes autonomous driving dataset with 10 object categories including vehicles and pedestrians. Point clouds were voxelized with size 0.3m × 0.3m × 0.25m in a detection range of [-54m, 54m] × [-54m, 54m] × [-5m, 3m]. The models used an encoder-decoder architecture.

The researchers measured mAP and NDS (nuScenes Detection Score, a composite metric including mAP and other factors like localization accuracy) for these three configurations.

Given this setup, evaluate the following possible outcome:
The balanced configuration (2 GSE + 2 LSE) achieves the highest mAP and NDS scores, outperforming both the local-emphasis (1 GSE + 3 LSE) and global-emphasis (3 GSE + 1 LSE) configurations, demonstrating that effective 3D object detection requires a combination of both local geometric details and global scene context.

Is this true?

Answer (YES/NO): YES